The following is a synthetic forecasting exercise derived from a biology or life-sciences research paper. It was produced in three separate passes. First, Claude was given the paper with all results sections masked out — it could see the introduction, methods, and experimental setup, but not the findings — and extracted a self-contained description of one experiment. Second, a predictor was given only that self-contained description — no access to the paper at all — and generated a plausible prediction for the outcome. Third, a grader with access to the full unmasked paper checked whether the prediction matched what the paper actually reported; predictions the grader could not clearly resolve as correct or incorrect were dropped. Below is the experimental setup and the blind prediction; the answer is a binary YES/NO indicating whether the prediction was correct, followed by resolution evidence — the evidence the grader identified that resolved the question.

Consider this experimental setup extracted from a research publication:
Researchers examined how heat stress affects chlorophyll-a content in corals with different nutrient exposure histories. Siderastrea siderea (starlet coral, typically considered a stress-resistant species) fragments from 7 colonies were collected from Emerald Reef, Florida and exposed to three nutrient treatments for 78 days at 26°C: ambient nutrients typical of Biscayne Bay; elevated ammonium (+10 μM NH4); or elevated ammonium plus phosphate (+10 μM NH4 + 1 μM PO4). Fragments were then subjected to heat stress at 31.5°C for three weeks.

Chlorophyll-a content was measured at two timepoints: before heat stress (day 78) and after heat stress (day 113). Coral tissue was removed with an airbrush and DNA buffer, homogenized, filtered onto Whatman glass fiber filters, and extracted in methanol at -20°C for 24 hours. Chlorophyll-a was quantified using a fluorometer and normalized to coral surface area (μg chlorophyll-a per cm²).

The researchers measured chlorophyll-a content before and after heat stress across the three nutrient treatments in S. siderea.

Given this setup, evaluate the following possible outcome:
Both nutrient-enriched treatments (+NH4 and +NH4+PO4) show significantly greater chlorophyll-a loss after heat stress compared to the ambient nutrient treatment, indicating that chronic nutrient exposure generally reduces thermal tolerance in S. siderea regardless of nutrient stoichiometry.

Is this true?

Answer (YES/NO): NO